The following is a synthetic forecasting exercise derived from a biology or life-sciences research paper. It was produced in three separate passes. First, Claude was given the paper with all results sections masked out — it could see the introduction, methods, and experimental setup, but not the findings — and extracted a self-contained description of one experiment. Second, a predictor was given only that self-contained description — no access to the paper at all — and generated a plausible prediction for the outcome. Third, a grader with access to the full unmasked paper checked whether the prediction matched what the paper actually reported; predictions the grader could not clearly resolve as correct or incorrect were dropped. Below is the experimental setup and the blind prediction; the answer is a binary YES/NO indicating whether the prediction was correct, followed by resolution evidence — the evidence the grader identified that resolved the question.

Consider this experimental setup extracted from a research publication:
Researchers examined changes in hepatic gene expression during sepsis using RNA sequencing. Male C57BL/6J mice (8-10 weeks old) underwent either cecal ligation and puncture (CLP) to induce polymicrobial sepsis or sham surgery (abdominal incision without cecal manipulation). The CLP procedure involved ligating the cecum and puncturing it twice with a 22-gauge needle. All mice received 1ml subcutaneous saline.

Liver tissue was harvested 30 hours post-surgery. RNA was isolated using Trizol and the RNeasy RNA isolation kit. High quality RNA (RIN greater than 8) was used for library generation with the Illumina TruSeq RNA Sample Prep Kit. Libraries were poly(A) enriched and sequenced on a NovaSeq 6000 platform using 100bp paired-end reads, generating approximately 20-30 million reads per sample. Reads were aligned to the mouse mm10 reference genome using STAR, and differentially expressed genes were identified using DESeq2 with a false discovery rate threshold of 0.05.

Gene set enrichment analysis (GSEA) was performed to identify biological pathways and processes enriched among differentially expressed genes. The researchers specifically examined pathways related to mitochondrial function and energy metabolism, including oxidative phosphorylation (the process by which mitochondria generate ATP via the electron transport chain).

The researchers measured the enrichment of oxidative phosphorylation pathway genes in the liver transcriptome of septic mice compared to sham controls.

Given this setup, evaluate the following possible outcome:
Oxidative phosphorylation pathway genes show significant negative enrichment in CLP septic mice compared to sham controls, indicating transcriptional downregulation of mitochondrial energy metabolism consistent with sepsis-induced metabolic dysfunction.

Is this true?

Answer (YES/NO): YES